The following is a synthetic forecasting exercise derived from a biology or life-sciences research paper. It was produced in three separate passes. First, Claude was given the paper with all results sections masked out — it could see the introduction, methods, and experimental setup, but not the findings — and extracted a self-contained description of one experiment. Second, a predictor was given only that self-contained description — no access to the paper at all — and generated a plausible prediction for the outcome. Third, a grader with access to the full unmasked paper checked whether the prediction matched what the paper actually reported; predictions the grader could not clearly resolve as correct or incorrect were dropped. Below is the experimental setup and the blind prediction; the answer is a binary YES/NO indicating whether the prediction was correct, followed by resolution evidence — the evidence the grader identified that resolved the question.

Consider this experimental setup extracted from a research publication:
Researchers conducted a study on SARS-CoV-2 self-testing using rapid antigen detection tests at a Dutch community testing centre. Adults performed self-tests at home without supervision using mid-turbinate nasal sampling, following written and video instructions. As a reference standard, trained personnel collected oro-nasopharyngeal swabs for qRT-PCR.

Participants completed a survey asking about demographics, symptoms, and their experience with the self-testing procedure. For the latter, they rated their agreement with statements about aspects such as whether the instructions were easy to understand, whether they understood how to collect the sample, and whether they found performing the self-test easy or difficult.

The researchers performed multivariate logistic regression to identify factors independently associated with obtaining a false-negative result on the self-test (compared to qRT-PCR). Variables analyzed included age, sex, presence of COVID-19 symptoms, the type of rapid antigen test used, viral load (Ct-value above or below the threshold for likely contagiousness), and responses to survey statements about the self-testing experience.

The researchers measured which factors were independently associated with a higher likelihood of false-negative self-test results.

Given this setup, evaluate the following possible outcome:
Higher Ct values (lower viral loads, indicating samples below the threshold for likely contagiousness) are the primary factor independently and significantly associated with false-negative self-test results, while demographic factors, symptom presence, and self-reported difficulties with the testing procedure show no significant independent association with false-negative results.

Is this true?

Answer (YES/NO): NO